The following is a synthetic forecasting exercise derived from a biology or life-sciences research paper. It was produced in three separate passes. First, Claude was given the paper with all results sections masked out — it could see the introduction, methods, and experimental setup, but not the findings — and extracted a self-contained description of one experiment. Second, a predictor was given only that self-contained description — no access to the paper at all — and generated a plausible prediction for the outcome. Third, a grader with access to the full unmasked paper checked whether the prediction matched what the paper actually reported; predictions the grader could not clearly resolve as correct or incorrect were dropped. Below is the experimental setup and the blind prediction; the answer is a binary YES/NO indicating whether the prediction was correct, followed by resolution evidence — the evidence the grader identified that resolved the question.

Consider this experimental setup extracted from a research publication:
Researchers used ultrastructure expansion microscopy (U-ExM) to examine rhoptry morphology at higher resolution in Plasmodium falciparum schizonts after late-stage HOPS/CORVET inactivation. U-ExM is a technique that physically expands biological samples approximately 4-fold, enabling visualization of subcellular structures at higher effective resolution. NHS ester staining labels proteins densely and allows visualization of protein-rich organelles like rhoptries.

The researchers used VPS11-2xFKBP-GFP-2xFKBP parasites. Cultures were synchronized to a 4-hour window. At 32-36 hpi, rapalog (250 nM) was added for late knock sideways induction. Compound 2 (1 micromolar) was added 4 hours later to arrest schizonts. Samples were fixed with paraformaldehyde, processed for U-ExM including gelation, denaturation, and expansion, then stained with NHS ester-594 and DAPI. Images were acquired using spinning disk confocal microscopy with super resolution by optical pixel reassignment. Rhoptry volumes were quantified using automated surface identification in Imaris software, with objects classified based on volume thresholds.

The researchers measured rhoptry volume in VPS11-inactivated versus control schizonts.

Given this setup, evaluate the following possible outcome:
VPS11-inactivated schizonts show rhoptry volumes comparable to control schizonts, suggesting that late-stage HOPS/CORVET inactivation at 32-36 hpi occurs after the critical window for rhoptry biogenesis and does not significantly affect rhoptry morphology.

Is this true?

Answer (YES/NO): NO